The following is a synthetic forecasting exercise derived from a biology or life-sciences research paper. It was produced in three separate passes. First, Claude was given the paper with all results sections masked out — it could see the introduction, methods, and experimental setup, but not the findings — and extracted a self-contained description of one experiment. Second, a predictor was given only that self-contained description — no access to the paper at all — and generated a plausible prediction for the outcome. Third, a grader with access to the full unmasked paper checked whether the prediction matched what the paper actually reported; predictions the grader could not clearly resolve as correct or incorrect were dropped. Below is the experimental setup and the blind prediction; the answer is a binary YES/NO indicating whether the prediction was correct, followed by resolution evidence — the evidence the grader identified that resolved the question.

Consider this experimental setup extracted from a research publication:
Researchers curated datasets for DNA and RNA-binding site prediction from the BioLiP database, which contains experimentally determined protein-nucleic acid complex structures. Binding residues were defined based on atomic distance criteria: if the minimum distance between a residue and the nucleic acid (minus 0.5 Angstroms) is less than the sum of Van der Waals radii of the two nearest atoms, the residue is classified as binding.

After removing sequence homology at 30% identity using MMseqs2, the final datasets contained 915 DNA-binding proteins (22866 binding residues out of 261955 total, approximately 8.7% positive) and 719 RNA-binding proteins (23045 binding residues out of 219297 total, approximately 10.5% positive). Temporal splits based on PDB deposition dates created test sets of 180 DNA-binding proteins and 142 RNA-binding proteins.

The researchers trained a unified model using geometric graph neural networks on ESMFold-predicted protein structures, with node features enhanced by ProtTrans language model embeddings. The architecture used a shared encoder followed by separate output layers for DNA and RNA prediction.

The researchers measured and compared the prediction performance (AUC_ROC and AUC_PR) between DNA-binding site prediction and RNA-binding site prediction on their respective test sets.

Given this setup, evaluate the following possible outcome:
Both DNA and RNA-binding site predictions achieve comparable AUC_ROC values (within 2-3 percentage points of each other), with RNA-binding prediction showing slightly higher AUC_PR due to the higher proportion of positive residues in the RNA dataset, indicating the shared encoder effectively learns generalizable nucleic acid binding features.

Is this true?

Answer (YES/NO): NO